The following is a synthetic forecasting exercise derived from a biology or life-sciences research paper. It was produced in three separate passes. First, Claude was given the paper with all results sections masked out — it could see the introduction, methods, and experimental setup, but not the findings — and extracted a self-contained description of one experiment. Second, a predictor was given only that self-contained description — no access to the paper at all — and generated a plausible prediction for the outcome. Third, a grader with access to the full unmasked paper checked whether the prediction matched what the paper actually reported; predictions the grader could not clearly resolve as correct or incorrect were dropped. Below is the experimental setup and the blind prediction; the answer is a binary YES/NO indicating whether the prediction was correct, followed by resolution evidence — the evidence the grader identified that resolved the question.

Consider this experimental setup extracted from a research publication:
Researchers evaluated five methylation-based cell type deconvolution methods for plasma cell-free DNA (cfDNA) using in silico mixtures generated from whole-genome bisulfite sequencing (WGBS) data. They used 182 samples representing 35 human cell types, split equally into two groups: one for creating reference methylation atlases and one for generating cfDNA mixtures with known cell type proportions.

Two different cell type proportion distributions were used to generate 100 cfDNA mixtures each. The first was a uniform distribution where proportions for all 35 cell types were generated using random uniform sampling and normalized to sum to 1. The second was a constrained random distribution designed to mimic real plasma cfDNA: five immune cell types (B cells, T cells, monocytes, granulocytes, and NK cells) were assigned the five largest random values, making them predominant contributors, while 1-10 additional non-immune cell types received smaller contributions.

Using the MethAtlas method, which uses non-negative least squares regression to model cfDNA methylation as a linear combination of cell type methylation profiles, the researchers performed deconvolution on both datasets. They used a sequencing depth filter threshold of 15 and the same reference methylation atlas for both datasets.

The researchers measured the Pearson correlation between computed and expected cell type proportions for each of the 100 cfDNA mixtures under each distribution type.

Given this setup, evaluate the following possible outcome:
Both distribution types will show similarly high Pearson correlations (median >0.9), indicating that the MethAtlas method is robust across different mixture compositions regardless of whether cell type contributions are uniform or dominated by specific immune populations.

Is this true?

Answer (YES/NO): NO